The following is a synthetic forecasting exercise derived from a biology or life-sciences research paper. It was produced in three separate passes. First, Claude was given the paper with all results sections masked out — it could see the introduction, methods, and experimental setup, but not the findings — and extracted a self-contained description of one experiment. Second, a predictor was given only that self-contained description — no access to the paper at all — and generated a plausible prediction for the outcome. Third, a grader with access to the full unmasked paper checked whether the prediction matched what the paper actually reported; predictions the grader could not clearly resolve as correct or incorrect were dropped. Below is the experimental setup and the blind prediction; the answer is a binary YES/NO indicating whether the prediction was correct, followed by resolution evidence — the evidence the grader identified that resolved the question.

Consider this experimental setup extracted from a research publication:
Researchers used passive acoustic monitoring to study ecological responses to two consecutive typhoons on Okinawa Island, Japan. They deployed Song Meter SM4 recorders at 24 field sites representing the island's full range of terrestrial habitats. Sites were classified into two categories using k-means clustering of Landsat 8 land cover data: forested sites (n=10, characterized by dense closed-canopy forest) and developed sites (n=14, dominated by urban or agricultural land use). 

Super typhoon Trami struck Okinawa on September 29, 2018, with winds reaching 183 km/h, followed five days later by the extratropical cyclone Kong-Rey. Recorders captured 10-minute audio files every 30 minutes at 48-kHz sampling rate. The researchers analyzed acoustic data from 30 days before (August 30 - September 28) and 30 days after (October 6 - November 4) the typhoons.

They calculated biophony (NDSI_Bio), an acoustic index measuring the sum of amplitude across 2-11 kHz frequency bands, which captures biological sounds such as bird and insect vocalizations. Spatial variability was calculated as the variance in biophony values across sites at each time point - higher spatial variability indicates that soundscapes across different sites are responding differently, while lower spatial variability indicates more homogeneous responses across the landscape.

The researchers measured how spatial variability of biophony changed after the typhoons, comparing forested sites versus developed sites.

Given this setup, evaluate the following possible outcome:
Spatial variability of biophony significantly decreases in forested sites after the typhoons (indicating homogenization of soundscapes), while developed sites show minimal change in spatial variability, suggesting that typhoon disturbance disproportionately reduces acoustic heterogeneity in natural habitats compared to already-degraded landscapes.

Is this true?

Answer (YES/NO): NO